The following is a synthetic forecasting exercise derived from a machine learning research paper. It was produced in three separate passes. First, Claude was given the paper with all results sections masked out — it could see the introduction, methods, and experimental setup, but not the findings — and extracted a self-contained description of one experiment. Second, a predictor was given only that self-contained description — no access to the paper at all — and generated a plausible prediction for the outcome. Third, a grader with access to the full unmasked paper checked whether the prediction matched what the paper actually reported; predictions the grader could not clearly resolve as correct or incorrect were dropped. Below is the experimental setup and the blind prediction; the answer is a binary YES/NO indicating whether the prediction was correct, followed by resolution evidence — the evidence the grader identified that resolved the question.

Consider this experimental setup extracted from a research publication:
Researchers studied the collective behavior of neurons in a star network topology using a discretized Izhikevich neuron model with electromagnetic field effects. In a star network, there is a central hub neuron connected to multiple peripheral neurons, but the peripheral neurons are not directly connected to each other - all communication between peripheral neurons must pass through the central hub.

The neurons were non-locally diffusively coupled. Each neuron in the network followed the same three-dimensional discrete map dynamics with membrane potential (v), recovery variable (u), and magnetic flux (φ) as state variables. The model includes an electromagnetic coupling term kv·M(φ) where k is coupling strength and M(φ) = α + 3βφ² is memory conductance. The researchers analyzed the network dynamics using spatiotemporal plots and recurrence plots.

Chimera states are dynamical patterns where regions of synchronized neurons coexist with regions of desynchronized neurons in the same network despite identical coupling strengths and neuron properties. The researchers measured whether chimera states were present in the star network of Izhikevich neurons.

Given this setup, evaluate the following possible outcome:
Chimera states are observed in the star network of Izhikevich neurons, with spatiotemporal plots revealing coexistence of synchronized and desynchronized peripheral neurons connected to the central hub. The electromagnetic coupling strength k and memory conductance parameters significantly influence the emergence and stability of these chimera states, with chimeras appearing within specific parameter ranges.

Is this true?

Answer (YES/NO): NO